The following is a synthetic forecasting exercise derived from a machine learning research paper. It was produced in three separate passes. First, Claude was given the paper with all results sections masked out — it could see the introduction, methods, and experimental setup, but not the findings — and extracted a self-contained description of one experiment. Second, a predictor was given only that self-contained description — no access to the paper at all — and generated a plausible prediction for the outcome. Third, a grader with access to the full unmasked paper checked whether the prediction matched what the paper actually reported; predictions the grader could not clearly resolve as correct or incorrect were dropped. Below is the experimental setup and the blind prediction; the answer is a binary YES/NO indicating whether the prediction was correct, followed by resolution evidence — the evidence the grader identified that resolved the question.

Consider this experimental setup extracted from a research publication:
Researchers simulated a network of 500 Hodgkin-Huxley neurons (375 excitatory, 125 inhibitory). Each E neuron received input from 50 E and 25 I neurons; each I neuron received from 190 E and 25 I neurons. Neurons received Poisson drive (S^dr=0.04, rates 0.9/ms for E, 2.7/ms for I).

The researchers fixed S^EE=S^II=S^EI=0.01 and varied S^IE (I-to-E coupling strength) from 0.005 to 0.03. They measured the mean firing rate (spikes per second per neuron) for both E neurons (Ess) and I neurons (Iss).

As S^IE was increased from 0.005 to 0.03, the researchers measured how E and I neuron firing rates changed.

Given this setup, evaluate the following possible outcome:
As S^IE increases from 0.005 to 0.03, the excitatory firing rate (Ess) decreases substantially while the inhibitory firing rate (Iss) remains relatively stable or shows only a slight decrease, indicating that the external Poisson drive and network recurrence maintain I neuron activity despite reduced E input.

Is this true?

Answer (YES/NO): NO